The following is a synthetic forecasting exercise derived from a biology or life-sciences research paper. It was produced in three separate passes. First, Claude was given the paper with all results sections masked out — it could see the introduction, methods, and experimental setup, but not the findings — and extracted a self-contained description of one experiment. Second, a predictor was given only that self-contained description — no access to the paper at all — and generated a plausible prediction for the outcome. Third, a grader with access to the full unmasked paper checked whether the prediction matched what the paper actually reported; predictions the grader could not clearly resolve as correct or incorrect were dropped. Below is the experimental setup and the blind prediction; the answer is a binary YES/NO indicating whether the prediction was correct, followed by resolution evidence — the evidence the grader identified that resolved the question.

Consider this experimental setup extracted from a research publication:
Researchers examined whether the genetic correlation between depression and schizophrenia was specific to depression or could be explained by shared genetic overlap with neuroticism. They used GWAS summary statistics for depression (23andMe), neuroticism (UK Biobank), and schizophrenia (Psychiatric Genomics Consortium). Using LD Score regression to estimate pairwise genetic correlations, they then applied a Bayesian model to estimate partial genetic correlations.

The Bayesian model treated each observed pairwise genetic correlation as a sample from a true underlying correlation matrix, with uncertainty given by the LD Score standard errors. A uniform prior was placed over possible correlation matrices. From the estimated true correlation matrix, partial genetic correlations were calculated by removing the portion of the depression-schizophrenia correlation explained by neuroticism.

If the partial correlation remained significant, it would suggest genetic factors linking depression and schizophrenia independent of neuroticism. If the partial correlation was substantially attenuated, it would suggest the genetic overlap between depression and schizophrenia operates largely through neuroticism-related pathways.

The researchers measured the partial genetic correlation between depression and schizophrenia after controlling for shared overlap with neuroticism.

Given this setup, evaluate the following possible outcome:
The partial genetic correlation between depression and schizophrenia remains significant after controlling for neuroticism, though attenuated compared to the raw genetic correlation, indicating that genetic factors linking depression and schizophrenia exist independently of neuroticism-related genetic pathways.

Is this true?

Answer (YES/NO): NO